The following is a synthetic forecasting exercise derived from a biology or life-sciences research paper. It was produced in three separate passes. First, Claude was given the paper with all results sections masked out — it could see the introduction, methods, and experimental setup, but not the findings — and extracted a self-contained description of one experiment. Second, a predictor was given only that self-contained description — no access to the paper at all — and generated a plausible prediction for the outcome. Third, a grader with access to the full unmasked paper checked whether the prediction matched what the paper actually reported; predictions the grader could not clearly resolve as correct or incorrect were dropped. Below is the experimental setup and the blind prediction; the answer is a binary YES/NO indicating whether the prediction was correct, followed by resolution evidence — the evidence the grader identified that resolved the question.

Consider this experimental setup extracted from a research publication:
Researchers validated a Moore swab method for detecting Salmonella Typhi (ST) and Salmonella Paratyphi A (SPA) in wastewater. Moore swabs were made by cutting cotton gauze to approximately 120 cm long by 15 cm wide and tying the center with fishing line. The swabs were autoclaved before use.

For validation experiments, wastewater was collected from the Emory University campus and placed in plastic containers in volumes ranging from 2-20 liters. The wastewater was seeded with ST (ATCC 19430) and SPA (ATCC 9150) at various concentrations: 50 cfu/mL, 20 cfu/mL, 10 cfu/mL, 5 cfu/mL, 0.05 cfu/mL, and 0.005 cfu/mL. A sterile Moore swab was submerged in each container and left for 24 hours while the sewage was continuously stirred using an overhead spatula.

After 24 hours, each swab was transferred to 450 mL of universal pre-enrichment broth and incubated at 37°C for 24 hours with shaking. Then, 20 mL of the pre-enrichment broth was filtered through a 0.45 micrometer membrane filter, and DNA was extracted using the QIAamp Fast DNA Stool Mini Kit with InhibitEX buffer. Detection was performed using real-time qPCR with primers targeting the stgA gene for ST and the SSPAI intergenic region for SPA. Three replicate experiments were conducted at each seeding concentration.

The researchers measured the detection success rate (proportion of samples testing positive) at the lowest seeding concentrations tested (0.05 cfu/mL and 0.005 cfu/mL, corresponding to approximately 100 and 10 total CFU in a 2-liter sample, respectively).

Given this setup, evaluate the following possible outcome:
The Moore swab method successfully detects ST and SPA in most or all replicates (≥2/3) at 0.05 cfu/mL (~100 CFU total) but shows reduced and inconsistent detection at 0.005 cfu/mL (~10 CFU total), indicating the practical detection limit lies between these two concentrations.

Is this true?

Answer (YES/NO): NO